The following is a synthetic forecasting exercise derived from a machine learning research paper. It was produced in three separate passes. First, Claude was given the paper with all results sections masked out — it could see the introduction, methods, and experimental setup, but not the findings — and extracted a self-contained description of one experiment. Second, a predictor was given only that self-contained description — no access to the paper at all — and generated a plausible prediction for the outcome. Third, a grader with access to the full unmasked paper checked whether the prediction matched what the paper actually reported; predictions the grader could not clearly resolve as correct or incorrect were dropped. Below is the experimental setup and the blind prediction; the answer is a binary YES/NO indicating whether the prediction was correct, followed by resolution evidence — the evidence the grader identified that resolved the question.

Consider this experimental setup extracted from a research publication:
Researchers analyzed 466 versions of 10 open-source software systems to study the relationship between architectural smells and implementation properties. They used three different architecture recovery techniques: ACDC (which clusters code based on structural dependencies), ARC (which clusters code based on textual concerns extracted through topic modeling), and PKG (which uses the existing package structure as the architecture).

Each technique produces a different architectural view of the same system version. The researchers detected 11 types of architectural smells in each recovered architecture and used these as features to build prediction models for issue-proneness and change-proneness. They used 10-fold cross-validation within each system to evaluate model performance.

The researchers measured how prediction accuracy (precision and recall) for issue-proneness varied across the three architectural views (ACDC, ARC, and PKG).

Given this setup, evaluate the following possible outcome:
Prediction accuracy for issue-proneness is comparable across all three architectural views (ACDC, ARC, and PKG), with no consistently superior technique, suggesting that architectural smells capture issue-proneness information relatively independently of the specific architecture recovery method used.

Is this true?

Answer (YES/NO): NO